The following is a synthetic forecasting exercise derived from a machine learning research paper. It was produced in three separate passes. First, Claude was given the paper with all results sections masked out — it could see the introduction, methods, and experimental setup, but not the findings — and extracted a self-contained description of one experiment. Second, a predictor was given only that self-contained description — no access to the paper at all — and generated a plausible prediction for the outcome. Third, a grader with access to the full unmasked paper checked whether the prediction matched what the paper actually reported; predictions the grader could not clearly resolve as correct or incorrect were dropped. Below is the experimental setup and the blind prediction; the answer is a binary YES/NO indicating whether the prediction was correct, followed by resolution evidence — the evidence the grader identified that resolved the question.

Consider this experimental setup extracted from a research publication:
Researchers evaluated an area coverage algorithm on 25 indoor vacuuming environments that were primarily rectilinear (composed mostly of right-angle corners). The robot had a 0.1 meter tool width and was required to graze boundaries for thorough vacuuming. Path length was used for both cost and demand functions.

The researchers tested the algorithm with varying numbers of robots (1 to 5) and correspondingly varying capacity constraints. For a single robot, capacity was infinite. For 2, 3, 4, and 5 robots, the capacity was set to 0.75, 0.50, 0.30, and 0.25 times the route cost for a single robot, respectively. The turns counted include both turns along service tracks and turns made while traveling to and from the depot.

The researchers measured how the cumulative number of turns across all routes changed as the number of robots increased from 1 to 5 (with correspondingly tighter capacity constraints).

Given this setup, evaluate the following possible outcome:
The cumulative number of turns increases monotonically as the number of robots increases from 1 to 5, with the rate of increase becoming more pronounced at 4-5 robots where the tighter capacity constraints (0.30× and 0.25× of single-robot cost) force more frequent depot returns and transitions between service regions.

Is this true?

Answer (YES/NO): NO